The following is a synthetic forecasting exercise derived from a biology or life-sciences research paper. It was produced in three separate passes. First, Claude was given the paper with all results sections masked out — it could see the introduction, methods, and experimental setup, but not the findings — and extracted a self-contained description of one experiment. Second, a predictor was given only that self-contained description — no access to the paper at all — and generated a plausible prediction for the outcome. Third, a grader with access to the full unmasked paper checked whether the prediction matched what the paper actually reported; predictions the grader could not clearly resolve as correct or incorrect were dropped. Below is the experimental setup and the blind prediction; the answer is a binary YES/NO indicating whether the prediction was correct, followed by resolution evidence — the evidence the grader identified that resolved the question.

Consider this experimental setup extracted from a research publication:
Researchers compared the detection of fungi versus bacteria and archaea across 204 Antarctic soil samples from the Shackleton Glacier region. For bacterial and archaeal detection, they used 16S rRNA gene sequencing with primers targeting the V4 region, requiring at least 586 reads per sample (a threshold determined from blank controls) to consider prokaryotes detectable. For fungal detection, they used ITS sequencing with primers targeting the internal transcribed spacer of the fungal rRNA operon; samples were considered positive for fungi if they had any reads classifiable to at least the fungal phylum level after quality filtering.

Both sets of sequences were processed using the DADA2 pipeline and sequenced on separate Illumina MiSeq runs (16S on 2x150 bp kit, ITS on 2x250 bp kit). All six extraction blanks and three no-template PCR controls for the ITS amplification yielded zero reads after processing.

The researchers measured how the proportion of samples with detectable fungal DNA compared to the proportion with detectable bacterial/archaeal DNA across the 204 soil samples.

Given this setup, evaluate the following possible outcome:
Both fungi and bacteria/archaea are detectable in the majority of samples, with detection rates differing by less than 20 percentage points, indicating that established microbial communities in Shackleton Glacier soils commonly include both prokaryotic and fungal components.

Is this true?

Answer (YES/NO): NO